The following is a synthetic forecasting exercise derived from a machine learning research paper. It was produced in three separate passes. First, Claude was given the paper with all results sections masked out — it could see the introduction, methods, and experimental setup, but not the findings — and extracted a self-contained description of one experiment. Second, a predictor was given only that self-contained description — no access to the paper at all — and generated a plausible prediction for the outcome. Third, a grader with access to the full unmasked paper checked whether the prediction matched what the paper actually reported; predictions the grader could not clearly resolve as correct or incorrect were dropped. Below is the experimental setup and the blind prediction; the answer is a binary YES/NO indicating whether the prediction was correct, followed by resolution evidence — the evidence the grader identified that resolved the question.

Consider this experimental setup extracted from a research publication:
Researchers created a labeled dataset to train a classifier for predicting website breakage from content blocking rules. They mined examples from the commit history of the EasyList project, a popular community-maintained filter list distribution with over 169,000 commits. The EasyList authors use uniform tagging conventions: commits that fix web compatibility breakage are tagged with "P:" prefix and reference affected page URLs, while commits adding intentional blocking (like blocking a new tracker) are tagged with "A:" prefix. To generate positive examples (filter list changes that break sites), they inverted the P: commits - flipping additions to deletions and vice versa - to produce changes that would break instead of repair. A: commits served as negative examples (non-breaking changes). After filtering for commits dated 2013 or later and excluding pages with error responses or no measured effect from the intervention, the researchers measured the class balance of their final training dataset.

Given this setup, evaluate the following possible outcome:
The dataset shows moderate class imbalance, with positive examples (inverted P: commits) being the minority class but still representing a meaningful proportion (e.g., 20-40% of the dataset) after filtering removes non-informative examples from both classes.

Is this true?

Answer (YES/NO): NO